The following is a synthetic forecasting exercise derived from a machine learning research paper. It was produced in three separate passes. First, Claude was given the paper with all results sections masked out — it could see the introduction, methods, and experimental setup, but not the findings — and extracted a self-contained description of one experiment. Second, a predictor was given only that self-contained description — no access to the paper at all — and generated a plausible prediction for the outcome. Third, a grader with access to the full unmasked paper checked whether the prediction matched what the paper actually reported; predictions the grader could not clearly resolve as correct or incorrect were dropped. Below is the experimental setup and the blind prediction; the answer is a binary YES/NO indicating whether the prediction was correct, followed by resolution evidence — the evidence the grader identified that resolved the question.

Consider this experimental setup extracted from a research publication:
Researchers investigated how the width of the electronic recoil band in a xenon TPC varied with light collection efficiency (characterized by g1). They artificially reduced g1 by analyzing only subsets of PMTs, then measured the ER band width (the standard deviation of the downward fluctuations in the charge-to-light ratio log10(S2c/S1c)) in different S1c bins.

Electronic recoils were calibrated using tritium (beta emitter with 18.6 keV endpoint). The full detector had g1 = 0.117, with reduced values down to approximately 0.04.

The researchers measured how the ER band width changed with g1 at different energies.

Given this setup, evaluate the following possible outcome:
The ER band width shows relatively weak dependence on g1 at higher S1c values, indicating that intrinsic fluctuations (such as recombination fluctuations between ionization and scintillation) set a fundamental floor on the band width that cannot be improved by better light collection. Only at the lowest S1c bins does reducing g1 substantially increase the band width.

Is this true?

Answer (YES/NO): YES